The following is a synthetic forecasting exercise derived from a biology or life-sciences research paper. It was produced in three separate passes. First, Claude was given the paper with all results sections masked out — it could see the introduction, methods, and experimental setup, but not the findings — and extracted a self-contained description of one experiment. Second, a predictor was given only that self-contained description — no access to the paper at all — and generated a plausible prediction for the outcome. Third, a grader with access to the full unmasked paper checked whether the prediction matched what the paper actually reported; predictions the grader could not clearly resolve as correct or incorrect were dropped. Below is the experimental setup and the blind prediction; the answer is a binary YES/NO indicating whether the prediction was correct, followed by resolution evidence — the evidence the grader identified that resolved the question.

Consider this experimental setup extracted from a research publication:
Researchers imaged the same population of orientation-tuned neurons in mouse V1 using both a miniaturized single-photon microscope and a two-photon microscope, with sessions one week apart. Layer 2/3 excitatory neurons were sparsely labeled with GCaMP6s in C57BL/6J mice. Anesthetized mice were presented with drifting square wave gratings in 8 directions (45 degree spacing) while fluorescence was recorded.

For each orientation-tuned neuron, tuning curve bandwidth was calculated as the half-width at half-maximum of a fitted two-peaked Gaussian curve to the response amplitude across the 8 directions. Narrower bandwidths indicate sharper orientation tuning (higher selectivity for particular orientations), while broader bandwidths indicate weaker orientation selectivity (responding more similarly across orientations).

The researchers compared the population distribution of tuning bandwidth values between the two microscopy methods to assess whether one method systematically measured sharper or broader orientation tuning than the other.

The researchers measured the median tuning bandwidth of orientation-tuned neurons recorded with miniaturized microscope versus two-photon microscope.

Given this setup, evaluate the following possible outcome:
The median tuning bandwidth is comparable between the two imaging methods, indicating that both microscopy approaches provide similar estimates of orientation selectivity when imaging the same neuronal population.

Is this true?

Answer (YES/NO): NO